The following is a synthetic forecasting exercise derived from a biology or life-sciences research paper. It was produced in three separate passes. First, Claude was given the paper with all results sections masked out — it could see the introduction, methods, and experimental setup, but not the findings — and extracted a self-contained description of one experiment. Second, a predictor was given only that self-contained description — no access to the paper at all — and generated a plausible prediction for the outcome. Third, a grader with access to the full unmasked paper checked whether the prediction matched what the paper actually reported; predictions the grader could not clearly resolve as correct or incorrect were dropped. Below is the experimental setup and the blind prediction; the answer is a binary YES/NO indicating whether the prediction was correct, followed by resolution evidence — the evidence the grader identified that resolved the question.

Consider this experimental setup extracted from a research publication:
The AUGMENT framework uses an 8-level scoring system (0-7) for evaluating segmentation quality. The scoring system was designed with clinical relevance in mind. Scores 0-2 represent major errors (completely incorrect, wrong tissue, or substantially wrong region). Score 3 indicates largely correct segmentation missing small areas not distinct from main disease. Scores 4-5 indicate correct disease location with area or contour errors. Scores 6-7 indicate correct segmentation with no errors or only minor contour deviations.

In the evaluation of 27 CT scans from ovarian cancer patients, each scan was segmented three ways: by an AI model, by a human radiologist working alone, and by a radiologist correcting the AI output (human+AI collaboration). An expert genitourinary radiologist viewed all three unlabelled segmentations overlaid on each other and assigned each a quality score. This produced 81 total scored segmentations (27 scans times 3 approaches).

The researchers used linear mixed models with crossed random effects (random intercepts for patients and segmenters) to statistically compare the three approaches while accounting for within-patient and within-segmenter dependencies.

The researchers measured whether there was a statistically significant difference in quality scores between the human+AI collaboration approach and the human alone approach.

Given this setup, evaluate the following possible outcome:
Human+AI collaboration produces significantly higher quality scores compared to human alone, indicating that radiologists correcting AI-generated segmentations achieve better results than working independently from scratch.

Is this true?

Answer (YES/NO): YES